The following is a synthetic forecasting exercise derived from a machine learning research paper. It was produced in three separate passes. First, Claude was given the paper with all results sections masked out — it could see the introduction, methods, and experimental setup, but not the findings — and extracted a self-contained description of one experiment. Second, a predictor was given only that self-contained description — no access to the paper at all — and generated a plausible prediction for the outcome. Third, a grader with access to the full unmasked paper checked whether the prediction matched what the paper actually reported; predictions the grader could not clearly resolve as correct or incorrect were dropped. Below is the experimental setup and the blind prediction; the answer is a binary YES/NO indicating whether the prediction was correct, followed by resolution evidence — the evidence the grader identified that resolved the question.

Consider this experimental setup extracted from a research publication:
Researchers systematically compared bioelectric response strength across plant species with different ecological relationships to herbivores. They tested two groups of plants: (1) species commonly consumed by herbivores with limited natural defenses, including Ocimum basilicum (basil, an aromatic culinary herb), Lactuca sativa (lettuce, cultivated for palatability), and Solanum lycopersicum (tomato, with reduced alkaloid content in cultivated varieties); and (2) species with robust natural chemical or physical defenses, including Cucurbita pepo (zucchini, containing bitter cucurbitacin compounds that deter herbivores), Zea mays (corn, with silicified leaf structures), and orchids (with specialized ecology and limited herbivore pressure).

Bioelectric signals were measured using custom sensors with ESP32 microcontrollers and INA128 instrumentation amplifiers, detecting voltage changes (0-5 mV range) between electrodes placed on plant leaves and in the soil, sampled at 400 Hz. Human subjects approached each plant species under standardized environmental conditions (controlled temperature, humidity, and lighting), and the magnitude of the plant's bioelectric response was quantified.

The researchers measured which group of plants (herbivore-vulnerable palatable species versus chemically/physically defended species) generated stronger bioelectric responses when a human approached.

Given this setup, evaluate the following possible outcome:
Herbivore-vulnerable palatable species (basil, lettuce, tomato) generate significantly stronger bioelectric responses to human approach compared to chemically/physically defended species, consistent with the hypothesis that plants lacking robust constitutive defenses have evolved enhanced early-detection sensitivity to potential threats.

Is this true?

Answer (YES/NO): YES